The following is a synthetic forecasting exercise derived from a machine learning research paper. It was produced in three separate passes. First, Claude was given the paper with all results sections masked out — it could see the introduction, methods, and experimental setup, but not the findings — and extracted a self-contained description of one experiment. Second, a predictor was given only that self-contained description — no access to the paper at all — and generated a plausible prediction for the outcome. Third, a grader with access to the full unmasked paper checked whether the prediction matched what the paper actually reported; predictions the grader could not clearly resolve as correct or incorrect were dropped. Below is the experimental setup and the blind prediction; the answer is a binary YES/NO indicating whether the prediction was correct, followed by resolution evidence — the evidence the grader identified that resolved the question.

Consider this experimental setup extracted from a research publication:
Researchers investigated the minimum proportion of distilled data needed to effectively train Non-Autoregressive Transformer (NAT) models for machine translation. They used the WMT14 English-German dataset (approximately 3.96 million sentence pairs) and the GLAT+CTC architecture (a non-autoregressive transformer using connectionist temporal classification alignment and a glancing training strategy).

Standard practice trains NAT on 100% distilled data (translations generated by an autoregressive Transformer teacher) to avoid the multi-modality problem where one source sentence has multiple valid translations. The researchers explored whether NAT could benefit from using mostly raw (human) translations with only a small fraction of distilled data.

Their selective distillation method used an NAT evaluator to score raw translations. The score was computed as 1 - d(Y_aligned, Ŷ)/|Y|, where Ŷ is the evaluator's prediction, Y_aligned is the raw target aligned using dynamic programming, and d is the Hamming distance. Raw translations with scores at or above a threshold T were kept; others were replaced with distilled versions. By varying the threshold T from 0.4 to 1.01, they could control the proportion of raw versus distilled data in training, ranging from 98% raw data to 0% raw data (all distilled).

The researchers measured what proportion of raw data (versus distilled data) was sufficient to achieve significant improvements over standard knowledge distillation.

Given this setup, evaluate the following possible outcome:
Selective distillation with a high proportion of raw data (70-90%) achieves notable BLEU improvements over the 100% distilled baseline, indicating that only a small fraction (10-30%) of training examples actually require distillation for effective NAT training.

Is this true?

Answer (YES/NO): NO